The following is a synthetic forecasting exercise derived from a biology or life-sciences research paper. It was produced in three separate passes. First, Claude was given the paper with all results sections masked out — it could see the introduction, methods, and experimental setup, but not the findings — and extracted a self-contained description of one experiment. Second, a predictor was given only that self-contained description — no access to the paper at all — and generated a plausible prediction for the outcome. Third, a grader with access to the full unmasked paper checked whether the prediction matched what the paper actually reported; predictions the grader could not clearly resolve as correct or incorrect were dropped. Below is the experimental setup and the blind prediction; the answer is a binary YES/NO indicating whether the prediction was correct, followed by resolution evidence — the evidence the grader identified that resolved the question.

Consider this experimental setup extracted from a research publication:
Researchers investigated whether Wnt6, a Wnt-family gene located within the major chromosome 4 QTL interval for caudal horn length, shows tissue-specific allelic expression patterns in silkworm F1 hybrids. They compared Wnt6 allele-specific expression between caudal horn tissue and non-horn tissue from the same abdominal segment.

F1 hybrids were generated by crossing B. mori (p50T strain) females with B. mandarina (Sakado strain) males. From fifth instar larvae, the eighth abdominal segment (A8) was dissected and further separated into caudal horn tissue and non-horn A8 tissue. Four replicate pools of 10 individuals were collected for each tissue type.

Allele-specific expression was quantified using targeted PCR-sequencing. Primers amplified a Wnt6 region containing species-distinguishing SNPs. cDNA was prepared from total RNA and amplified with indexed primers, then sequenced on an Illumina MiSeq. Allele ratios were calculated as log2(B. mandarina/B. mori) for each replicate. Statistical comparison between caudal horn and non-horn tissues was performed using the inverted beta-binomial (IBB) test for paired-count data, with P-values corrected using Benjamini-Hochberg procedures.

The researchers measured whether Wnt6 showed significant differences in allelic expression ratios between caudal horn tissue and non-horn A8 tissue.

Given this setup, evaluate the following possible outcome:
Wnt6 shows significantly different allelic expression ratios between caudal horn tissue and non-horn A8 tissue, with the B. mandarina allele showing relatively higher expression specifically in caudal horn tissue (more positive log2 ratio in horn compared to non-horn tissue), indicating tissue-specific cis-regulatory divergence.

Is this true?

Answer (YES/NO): YES